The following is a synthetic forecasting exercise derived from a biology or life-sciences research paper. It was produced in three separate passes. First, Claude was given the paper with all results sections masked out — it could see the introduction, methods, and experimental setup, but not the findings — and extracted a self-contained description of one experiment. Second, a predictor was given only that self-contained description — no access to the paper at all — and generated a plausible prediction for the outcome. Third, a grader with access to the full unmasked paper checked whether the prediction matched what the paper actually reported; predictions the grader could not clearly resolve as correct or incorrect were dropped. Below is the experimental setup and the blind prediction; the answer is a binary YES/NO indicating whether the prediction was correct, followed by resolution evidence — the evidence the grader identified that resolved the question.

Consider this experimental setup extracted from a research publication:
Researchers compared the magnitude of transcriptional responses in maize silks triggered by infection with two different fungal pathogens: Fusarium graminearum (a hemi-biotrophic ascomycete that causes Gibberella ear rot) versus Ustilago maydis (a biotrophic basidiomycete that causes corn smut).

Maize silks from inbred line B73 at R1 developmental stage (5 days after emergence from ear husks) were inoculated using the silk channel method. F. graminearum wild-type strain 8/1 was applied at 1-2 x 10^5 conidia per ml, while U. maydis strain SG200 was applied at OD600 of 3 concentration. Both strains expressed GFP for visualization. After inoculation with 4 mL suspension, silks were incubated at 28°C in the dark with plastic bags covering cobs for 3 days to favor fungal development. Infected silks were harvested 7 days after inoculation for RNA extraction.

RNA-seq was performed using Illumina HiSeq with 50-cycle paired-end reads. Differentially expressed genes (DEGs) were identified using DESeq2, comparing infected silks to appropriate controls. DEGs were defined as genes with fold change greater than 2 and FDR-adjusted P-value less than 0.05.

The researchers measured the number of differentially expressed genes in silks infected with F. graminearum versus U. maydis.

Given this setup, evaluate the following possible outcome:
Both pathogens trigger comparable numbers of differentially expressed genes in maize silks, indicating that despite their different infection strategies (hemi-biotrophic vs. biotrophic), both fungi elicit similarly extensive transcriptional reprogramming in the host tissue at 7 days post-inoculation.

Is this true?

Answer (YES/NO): NO